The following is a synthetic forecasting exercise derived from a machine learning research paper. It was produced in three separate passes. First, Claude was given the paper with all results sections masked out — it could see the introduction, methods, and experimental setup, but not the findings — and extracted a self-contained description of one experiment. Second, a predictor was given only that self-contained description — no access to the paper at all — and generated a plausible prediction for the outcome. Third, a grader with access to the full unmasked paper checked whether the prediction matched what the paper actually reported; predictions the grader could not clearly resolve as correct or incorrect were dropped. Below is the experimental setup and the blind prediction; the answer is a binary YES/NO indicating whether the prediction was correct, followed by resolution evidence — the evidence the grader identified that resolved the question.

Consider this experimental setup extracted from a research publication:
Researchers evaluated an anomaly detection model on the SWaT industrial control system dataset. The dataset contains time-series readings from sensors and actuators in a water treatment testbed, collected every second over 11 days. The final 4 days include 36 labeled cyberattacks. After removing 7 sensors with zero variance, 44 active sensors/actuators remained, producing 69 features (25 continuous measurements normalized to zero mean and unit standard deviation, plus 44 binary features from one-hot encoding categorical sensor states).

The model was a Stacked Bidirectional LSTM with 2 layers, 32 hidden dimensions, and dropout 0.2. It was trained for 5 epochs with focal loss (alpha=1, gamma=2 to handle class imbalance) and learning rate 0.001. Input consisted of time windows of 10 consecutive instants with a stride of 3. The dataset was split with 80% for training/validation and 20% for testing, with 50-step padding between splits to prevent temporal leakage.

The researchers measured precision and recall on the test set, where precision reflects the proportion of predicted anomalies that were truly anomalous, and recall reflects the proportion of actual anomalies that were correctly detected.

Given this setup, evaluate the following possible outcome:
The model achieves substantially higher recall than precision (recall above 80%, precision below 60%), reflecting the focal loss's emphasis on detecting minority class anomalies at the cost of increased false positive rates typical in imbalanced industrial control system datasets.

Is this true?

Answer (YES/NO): NO